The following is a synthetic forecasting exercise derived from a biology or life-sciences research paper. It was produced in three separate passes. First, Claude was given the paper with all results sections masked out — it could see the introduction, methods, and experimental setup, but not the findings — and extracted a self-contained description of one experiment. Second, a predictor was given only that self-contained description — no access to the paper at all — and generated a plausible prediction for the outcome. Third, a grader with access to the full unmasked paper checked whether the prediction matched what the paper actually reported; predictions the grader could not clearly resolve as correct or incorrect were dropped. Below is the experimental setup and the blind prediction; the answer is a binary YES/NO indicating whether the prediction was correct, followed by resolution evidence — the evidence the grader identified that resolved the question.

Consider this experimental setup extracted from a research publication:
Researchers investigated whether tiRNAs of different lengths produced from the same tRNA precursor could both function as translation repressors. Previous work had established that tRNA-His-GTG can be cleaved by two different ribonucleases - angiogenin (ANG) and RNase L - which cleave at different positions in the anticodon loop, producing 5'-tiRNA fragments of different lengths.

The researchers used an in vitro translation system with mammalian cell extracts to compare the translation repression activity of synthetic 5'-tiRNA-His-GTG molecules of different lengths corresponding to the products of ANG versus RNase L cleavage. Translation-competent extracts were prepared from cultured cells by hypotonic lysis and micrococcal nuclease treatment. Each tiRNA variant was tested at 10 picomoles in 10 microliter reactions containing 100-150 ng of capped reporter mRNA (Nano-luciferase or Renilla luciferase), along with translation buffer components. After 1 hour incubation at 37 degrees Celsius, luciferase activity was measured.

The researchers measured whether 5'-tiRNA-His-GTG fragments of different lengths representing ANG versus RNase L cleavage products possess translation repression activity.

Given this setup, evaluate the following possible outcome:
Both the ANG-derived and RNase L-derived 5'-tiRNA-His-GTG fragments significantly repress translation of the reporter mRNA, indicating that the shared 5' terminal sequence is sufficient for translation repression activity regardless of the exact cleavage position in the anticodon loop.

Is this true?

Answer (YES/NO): YES